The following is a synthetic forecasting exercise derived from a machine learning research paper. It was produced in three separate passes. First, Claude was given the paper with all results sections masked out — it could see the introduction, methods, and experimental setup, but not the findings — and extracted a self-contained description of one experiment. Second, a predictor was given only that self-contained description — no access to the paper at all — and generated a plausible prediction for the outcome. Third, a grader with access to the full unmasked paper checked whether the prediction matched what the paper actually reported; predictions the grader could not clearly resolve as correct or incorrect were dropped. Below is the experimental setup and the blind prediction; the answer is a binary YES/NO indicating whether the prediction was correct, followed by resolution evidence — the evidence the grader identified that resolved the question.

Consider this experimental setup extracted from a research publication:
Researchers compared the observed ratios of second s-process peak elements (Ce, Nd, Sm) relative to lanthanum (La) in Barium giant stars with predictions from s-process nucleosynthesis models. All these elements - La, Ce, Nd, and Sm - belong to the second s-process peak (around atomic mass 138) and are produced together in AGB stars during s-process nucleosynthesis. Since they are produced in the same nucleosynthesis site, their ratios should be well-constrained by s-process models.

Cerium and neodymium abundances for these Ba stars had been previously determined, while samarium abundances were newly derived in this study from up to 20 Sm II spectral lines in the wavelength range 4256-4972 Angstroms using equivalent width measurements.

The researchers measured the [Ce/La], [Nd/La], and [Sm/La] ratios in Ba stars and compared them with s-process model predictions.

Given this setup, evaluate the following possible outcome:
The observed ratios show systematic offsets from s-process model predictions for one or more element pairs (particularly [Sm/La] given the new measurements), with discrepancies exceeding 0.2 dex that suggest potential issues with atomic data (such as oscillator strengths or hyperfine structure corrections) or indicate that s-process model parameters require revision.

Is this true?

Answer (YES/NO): YES